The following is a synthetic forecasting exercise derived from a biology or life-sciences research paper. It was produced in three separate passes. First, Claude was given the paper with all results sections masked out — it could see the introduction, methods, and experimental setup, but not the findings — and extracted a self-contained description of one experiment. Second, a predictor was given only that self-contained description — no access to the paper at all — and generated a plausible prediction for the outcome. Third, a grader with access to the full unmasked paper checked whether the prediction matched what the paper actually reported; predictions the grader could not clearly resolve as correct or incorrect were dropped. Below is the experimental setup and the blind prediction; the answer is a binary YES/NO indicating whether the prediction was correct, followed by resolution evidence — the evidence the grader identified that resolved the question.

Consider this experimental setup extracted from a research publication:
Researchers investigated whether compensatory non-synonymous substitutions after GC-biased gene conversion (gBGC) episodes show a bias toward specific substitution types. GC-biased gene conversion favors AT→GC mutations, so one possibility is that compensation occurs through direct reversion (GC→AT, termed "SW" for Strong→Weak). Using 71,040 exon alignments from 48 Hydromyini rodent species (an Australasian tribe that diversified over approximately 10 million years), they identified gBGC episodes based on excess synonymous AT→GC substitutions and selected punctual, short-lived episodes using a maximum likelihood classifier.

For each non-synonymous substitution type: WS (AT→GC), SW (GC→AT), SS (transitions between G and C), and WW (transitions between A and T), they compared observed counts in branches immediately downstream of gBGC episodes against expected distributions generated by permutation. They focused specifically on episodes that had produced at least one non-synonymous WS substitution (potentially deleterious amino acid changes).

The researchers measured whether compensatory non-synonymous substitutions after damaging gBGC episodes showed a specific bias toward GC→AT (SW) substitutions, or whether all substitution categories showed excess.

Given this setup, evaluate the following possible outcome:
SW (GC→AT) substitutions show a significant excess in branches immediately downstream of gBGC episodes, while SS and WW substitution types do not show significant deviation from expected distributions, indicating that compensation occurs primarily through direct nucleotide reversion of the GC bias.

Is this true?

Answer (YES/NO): NO